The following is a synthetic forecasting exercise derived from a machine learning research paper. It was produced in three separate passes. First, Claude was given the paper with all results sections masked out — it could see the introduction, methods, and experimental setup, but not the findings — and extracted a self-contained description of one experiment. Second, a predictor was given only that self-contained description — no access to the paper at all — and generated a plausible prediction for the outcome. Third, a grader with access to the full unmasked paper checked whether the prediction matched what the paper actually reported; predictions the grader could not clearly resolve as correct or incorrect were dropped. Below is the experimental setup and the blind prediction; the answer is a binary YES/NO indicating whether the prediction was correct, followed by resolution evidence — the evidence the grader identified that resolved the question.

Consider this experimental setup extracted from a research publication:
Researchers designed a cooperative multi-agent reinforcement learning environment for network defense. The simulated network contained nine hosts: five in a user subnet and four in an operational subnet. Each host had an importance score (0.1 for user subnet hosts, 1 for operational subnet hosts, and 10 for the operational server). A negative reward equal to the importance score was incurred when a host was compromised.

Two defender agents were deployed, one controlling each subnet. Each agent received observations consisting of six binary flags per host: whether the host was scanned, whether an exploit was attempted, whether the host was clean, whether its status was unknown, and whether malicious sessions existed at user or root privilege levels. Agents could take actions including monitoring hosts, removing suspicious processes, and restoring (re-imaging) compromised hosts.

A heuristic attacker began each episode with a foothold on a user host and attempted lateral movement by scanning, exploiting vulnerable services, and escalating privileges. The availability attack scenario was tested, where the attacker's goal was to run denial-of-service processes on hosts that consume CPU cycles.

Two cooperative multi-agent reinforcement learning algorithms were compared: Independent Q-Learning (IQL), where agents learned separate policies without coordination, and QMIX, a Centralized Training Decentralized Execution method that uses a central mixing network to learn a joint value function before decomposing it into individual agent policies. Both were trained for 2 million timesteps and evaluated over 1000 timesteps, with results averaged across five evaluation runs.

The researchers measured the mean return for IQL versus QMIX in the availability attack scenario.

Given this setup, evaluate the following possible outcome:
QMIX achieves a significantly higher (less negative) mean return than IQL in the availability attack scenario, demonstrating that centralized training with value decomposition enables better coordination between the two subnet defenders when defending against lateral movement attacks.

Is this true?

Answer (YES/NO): NO